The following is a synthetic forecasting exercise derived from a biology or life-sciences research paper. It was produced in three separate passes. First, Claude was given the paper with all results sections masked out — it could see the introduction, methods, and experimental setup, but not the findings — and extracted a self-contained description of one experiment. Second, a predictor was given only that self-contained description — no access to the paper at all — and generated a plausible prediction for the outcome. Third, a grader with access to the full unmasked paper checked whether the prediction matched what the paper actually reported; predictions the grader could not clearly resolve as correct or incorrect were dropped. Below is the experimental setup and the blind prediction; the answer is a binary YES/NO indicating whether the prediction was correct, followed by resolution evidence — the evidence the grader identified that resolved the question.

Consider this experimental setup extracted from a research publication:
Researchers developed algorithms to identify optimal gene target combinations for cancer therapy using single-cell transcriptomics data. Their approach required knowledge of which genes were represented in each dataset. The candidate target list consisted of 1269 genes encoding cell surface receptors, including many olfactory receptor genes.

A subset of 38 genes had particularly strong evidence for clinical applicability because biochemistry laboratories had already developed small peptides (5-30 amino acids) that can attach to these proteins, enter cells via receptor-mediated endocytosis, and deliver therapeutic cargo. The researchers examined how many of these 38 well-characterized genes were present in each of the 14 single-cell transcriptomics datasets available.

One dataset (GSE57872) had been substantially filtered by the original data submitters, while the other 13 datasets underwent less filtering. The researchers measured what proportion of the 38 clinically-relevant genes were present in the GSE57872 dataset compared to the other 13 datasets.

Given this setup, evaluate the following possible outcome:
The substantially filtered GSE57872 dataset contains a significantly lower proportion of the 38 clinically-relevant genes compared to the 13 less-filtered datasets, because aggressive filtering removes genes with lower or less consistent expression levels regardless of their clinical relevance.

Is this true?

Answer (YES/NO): YES